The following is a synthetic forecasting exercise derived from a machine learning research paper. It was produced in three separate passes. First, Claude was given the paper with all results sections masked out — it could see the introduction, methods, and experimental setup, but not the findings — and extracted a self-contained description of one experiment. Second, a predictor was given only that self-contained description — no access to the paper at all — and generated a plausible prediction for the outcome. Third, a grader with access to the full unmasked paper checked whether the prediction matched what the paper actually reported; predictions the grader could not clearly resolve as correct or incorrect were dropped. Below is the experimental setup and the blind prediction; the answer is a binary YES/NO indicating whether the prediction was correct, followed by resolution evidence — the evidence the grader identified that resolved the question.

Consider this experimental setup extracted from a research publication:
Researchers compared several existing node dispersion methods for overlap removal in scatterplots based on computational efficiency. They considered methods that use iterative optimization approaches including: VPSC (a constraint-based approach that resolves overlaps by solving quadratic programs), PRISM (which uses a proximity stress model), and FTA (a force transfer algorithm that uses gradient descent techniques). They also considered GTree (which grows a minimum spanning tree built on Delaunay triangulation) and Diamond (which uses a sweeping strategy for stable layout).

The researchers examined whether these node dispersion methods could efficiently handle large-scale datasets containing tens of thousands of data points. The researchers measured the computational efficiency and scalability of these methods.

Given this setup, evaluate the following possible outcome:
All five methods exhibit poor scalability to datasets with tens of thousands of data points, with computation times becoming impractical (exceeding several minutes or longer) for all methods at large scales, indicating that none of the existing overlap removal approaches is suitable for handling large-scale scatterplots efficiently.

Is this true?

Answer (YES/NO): YES